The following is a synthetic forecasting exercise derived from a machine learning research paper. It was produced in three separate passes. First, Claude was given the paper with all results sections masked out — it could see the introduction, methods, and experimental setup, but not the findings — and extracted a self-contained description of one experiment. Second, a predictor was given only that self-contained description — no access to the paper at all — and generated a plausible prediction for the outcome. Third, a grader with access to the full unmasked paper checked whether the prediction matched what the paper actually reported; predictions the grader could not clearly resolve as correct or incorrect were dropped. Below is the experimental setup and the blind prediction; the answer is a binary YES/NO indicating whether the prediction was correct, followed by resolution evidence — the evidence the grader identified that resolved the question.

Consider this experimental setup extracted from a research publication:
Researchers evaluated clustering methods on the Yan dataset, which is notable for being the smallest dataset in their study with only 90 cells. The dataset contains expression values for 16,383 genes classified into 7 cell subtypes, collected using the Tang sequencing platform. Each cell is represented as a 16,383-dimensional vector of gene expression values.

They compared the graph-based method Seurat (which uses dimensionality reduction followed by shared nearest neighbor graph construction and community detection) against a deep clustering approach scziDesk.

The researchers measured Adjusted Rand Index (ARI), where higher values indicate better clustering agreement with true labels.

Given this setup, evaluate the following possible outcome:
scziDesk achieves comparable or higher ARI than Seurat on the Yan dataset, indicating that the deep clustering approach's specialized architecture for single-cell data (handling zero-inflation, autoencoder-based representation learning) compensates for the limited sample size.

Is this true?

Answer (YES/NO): YES